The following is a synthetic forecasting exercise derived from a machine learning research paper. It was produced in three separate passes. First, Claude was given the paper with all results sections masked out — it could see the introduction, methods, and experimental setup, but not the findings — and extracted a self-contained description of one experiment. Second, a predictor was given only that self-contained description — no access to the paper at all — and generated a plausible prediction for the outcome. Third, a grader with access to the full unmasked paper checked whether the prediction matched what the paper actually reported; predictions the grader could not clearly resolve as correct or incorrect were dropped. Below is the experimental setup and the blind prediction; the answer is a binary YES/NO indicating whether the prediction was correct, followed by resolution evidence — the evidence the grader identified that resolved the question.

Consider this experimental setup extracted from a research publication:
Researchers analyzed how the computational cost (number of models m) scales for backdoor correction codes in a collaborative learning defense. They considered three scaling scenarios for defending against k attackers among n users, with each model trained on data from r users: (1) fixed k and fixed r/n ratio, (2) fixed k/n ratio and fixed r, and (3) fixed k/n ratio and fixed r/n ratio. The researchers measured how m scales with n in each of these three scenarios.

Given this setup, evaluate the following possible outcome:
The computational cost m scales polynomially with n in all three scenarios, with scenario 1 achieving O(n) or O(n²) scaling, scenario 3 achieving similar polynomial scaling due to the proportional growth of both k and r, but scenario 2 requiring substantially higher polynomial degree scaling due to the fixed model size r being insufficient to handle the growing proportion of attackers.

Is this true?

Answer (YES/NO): NO